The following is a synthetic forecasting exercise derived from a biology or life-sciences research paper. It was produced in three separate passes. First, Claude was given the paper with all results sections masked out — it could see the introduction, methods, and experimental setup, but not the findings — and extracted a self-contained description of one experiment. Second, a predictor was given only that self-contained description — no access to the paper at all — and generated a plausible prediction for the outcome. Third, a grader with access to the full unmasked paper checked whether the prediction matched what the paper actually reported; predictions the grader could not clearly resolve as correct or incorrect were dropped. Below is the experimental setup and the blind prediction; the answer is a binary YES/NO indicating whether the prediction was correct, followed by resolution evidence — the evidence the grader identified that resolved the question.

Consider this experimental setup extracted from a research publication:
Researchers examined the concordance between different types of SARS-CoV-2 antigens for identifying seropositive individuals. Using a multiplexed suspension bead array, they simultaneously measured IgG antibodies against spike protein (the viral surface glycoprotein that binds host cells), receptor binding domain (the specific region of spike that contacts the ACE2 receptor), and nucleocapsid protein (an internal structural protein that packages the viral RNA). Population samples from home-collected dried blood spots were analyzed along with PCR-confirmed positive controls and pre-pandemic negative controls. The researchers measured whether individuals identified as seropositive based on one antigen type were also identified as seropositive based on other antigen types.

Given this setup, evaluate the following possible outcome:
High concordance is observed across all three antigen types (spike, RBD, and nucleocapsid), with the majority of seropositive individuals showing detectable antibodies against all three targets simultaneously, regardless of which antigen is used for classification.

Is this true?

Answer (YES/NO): NO